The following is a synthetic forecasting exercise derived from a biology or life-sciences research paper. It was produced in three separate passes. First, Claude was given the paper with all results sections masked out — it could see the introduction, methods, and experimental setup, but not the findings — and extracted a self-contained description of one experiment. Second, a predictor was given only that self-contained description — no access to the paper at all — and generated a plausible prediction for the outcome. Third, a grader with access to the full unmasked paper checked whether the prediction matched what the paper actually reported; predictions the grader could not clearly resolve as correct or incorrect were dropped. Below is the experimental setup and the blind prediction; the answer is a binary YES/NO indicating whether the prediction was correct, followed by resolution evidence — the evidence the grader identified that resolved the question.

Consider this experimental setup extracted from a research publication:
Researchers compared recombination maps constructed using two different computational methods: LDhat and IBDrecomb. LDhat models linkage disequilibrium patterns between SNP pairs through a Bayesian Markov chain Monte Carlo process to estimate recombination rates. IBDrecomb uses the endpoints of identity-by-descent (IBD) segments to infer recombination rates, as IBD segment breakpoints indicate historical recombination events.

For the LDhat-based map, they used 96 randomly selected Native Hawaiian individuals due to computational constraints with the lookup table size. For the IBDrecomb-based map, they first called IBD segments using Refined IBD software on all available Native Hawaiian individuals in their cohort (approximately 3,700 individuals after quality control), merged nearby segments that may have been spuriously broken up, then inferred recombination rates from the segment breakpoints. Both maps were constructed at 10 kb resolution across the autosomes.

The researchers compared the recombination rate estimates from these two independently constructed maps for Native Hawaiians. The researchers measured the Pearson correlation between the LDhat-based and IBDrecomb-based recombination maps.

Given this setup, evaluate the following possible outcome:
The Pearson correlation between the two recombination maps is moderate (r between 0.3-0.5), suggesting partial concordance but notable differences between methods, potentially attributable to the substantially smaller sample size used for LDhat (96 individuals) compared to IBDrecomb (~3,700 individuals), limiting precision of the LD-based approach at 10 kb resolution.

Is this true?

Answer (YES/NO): NO